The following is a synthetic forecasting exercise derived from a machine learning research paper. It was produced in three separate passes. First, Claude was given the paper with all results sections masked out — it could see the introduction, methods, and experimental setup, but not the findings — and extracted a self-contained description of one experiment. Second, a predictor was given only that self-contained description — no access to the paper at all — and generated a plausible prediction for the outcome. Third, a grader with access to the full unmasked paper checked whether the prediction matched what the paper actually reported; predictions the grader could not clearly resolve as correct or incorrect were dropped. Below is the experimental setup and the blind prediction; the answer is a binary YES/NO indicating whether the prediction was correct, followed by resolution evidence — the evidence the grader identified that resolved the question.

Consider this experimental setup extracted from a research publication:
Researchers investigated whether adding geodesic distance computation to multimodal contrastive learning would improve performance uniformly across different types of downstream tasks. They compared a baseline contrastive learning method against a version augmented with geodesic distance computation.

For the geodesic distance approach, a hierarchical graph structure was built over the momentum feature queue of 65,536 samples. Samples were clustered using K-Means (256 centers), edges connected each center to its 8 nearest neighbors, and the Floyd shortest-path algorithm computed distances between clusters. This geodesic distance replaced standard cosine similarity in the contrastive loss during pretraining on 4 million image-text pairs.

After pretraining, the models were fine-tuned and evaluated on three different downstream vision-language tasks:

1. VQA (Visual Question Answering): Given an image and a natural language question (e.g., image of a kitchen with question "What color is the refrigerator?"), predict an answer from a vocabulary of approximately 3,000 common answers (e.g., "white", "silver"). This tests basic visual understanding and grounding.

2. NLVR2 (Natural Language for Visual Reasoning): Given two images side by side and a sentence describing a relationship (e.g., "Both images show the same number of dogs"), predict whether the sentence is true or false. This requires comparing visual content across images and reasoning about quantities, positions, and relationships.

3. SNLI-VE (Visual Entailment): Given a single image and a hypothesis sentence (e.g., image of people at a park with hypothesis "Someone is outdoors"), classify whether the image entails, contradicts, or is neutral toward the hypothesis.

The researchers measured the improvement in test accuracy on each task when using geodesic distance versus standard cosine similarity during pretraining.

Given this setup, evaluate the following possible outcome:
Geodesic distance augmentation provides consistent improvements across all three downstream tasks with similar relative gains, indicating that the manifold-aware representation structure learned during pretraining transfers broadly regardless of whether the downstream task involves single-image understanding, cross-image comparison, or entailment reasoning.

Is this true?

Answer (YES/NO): YES